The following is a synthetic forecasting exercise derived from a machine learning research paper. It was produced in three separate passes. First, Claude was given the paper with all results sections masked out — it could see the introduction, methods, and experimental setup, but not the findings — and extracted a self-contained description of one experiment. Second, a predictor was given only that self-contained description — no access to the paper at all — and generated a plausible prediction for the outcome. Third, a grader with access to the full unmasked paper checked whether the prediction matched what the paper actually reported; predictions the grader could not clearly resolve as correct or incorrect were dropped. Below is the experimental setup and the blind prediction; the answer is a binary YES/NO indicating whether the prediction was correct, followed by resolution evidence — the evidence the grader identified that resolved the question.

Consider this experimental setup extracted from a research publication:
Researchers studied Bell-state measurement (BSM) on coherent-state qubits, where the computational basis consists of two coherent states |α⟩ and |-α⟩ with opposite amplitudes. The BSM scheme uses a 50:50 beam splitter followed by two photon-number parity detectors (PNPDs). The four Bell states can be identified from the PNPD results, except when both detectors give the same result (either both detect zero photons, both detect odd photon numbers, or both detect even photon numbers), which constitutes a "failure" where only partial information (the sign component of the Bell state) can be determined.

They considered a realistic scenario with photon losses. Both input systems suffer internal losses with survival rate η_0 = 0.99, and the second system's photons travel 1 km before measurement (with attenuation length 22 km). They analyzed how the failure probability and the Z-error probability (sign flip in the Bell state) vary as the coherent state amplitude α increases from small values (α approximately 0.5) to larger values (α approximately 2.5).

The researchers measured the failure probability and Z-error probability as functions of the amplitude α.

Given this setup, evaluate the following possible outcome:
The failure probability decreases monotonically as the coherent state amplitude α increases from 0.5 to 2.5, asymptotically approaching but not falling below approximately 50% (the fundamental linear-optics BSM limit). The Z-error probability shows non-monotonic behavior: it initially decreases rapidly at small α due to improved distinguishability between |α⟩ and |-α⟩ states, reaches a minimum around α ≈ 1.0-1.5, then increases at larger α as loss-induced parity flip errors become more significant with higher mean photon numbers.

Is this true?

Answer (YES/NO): NO